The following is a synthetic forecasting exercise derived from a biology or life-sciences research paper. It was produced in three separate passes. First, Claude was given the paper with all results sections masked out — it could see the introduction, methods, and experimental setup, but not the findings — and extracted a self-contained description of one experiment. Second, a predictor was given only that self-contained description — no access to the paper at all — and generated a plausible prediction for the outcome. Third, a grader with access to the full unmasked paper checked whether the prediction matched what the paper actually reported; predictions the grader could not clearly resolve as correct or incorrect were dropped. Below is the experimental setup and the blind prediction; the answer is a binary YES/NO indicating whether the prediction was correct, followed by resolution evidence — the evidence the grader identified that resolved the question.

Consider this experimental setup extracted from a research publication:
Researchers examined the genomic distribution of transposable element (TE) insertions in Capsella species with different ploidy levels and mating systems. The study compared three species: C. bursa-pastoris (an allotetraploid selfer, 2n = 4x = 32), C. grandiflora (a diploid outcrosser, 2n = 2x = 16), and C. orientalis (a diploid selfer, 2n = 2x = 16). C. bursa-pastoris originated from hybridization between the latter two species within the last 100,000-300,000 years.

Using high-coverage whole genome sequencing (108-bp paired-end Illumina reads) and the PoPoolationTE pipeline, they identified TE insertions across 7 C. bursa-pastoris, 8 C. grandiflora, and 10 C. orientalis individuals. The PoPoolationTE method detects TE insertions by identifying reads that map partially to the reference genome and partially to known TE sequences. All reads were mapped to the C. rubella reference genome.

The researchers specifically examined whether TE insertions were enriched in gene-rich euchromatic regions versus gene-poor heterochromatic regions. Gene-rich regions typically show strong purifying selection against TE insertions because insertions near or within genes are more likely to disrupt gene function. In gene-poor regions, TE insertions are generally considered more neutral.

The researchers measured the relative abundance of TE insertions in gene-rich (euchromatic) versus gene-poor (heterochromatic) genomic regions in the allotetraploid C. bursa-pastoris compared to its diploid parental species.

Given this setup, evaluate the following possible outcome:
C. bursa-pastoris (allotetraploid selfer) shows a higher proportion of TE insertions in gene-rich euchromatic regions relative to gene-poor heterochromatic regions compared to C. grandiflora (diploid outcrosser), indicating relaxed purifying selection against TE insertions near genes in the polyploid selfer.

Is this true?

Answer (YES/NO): YES